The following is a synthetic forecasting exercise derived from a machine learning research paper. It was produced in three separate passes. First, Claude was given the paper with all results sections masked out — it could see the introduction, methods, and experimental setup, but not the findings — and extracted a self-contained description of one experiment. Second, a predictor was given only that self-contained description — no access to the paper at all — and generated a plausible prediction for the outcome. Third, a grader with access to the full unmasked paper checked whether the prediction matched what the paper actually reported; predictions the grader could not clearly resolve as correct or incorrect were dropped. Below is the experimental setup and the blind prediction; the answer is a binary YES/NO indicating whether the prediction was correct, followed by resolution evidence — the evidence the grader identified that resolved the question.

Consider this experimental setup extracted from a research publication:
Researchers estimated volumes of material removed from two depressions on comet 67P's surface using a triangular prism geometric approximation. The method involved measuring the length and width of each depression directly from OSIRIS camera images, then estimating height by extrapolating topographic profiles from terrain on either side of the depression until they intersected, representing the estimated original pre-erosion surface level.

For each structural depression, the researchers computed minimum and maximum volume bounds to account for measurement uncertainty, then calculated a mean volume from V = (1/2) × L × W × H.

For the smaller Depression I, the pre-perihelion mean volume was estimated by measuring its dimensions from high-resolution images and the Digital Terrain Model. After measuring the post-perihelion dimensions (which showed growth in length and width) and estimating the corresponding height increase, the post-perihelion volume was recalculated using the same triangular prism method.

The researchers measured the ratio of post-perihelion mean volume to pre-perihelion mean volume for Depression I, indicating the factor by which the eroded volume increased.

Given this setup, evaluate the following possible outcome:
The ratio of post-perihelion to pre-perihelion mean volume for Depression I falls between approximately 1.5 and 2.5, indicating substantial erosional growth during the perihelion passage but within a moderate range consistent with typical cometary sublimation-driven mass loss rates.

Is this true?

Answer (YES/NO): NO